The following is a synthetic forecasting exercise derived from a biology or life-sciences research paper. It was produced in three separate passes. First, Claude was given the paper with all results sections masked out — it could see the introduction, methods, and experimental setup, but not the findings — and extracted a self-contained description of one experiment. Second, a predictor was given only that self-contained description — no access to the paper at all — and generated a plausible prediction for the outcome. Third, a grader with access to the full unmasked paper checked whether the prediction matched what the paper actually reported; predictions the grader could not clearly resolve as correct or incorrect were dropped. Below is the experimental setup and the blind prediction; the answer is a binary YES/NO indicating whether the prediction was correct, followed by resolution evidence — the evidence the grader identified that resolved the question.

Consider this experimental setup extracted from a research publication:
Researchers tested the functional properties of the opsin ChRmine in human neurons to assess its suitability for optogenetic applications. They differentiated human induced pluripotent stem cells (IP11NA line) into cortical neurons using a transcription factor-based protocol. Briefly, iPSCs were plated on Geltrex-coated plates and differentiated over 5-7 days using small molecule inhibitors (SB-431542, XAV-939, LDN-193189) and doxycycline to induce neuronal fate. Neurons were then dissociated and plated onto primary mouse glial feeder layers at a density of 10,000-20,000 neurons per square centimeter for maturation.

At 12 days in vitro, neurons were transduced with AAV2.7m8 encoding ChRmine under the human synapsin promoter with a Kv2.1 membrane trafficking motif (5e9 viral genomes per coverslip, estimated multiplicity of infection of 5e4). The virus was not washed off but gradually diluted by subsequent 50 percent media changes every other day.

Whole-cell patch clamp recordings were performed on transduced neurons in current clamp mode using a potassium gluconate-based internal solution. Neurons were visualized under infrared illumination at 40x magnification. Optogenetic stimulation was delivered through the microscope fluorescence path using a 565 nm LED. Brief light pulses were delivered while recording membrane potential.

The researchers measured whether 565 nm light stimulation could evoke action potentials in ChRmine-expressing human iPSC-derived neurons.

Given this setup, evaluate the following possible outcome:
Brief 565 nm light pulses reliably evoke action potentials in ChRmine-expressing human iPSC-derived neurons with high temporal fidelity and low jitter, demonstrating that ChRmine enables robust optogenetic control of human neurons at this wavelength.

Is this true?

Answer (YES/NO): NO